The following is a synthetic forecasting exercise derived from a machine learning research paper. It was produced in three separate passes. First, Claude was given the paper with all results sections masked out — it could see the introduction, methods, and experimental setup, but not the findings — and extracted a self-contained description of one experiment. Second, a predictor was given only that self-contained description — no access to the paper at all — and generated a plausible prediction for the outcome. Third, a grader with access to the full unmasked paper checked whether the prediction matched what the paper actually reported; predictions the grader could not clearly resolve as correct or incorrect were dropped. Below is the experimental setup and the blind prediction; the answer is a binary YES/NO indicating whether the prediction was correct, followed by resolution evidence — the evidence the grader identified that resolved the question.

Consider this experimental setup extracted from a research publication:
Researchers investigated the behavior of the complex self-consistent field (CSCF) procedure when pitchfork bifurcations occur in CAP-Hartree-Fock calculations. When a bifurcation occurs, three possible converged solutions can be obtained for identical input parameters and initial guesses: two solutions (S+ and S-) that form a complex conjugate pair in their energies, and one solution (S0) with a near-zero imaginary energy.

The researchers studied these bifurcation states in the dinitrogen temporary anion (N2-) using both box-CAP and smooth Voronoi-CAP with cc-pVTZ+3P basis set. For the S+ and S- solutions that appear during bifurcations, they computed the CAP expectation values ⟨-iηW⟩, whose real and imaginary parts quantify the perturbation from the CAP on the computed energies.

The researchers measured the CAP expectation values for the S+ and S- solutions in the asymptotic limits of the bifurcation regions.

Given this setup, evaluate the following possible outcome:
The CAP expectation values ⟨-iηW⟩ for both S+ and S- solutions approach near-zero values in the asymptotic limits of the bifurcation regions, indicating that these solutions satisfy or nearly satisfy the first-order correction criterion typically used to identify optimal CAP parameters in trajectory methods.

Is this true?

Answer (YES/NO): YES